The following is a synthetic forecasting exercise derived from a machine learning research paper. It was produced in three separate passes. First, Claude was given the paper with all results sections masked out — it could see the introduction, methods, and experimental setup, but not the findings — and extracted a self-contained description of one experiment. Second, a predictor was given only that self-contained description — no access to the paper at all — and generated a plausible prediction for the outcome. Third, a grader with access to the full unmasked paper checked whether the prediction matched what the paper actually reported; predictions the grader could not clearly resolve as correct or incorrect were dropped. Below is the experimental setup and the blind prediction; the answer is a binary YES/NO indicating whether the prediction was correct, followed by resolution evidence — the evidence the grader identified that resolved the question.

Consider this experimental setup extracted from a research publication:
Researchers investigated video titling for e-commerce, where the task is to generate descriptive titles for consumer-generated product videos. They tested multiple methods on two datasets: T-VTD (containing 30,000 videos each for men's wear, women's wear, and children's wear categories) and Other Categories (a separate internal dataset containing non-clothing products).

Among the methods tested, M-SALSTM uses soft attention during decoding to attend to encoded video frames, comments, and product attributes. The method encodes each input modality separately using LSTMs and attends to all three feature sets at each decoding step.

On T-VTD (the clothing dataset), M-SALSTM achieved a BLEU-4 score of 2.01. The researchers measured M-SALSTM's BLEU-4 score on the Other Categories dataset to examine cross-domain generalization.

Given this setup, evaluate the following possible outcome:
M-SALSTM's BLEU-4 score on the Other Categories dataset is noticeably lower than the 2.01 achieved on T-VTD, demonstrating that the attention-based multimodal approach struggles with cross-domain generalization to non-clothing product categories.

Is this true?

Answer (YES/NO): NO